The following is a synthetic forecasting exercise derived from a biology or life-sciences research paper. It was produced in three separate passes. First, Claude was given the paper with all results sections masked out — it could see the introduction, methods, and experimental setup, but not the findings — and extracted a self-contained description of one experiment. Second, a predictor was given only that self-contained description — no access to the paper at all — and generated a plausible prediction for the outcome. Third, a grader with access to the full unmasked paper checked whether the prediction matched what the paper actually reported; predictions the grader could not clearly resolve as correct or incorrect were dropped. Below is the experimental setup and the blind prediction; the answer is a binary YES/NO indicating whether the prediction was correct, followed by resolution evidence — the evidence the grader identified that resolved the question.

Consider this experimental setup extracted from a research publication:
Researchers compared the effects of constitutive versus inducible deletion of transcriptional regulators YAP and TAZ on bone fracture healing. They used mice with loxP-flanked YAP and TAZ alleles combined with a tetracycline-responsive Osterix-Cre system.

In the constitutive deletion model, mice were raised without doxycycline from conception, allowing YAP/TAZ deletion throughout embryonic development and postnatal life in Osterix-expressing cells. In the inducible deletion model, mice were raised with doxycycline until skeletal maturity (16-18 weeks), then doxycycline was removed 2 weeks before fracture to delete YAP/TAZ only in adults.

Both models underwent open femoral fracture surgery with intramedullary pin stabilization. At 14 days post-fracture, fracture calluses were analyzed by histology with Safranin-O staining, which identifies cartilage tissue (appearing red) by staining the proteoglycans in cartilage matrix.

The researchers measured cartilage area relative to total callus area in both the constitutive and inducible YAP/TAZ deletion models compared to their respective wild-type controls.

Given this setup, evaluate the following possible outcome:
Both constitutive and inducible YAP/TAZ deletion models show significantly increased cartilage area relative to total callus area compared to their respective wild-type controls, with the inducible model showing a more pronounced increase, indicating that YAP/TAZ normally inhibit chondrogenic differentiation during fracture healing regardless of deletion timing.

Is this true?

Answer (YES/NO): NO